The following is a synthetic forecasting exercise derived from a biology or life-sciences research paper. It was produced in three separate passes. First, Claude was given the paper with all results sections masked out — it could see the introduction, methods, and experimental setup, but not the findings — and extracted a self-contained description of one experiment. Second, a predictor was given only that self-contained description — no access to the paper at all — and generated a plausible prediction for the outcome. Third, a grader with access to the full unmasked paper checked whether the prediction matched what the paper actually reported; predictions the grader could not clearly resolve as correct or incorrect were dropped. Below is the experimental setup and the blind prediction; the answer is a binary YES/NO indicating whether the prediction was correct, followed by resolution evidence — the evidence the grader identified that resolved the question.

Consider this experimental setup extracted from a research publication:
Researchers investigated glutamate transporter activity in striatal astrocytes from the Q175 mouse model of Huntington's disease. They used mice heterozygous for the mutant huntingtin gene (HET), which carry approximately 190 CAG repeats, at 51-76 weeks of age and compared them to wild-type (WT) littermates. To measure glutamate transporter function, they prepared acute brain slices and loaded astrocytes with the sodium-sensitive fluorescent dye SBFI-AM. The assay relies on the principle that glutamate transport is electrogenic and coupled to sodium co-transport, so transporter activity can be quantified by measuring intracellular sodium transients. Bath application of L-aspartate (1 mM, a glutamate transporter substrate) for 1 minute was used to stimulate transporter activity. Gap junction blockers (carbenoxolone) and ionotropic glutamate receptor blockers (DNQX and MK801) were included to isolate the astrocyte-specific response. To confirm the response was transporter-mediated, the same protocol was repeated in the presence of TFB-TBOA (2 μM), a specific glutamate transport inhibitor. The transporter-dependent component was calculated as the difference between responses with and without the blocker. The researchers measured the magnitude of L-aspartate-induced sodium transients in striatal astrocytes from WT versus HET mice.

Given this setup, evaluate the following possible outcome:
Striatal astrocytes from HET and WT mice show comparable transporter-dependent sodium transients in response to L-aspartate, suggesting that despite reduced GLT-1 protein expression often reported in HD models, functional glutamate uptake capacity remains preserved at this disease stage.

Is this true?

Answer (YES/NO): NO